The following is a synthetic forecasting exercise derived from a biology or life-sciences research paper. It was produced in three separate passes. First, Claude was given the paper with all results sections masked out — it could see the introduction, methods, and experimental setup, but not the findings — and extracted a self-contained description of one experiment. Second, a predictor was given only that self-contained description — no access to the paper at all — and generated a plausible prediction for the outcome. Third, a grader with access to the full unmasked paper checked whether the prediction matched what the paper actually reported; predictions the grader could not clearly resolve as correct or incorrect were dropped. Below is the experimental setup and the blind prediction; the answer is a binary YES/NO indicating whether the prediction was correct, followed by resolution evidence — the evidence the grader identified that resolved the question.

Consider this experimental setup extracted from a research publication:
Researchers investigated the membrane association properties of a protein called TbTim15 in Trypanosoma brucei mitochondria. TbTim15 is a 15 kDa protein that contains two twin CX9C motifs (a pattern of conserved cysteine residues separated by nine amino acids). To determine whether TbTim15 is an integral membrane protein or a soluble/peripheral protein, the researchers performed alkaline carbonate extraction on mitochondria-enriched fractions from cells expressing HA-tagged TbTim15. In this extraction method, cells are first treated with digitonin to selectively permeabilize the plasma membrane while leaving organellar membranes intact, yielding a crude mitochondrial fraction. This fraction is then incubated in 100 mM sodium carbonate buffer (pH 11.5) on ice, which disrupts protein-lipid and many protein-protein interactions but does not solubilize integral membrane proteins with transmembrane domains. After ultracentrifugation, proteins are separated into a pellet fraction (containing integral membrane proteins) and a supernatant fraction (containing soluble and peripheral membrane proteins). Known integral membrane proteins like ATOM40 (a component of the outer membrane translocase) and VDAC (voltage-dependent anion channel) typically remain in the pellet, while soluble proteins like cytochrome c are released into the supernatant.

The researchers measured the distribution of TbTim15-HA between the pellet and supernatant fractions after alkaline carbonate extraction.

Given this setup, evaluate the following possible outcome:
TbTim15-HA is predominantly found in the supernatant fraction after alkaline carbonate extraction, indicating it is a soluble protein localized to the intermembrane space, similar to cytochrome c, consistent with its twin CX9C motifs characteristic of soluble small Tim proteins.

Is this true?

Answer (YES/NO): YES